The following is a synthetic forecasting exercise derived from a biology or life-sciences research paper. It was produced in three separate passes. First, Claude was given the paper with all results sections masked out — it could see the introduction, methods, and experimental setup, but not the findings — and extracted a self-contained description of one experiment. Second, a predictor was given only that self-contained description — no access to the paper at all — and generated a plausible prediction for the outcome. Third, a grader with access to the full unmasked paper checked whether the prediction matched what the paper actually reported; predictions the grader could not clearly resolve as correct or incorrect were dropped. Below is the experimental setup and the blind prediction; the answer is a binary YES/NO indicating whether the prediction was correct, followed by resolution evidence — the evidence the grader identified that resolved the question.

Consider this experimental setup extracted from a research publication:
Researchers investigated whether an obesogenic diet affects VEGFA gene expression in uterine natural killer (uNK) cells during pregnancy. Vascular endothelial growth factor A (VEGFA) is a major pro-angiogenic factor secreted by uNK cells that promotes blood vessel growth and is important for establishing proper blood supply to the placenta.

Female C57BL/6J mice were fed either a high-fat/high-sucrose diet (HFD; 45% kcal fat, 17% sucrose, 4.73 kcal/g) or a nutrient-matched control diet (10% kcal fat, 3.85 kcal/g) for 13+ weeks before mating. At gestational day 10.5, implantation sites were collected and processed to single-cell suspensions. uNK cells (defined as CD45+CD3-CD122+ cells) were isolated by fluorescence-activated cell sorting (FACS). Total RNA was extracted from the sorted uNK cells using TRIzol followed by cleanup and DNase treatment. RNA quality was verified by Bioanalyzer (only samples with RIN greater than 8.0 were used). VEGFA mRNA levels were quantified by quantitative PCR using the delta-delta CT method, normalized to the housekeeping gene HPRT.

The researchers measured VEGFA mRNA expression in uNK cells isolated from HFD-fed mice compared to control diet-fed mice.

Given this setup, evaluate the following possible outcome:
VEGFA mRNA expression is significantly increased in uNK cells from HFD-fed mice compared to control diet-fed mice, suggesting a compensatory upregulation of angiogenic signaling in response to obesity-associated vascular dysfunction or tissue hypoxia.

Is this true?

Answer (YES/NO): NO